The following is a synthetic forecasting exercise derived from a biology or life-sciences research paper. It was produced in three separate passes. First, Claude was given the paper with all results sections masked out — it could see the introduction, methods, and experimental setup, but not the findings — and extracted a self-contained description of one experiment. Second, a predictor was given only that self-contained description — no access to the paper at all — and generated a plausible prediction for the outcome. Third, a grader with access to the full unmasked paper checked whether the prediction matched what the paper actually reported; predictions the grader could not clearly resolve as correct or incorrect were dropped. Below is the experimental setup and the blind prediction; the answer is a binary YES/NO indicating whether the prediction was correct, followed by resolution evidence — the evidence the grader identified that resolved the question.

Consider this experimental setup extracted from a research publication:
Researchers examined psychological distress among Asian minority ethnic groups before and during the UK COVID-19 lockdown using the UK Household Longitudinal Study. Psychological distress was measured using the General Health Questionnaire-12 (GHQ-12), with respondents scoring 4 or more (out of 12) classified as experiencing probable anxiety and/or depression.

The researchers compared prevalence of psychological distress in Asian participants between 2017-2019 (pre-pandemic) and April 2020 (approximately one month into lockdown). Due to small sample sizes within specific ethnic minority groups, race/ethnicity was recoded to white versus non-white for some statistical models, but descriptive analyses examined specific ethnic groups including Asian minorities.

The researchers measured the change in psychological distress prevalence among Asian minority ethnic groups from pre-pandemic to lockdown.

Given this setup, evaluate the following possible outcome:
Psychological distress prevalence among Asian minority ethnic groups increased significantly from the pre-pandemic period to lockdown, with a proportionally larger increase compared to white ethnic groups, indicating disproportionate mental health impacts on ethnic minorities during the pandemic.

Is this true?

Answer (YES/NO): YES